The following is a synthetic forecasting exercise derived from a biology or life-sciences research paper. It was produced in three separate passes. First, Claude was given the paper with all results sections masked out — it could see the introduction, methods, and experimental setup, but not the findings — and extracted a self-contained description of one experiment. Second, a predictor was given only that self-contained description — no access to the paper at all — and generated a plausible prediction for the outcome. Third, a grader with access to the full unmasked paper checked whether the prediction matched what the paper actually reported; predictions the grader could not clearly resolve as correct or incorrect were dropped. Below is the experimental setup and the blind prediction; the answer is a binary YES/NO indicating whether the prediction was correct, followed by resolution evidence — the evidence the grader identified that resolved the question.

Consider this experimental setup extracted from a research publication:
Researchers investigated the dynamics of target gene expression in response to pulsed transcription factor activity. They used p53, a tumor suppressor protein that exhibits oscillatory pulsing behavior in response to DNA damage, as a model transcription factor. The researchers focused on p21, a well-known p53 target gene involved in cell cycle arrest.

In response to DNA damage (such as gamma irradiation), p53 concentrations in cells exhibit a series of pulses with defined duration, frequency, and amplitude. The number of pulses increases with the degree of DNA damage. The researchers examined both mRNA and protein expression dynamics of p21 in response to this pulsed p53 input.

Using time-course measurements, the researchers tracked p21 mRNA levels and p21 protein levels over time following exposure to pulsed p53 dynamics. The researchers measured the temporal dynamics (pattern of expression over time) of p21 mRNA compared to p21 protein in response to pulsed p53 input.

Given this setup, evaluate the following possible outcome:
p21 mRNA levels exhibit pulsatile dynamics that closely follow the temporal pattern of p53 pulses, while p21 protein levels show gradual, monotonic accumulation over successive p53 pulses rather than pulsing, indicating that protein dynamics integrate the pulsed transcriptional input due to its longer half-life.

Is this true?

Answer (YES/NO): YES